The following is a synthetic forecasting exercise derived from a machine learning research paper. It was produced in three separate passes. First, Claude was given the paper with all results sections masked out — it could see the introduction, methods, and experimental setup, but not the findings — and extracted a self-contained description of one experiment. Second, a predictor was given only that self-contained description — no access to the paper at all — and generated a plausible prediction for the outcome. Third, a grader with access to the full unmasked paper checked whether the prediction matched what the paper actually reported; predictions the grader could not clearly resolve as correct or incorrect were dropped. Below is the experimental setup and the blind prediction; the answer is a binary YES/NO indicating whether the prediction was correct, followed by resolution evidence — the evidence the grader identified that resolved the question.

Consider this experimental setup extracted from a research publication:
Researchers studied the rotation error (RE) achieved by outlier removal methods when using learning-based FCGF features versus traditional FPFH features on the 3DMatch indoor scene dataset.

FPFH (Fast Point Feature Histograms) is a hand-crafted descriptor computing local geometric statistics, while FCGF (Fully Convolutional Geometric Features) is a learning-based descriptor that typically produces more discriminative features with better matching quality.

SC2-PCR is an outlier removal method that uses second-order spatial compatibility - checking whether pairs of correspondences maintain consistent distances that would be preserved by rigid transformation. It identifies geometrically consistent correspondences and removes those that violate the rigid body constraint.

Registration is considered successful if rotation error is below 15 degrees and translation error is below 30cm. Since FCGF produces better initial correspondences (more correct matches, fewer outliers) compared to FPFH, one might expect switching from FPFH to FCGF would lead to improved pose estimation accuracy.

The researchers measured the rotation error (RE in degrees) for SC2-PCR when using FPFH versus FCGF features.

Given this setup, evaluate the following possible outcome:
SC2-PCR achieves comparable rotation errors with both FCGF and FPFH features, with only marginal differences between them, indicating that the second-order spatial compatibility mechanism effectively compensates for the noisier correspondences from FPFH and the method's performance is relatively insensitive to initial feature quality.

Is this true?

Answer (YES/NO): YES